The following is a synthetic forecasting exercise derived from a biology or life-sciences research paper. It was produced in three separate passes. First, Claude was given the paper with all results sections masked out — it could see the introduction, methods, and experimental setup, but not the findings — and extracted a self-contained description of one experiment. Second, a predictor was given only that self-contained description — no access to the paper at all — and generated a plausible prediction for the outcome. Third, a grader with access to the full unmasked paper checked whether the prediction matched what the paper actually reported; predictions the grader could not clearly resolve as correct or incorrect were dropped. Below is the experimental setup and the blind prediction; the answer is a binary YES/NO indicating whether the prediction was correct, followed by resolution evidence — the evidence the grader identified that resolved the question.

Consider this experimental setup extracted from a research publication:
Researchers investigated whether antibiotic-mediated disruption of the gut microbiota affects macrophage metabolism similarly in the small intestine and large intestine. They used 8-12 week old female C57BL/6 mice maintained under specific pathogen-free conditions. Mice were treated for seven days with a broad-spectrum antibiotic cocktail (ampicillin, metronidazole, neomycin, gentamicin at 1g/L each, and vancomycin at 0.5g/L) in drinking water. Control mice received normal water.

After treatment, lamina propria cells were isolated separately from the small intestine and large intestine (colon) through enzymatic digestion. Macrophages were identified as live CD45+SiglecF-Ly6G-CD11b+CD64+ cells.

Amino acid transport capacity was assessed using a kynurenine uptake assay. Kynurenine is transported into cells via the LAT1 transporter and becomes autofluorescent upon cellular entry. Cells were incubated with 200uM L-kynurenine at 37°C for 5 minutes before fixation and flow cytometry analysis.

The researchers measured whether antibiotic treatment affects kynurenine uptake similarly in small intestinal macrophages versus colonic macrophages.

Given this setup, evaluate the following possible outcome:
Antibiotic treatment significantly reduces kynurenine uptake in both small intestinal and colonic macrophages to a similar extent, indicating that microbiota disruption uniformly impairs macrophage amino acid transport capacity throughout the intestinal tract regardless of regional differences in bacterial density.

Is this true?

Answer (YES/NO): NO